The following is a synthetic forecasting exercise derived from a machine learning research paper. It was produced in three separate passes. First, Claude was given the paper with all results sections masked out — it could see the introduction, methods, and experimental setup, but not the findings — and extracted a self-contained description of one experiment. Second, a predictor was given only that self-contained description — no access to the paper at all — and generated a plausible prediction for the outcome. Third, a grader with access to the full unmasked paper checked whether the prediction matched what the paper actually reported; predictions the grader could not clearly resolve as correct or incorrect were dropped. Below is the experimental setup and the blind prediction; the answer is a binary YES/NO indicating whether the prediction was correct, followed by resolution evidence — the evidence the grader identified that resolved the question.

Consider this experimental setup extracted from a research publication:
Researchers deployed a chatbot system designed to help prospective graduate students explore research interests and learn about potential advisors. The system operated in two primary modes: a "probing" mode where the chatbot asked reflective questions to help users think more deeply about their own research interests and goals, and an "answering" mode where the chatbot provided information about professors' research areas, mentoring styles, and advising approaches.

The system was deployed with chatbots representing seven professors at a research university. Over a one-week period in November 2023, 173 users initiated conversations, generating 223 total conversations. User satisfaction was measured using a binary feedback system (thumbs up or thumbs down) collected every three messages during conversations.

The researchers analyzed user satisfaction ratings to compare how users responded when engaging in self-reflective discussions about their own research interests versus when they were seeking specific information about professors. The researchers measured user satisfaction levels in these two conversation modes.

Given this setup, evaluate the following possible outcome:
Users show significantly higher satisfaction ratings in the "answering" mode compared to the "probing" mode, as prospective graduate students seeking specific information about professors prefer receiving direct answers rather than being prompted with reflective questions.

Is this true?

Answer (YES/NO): NO